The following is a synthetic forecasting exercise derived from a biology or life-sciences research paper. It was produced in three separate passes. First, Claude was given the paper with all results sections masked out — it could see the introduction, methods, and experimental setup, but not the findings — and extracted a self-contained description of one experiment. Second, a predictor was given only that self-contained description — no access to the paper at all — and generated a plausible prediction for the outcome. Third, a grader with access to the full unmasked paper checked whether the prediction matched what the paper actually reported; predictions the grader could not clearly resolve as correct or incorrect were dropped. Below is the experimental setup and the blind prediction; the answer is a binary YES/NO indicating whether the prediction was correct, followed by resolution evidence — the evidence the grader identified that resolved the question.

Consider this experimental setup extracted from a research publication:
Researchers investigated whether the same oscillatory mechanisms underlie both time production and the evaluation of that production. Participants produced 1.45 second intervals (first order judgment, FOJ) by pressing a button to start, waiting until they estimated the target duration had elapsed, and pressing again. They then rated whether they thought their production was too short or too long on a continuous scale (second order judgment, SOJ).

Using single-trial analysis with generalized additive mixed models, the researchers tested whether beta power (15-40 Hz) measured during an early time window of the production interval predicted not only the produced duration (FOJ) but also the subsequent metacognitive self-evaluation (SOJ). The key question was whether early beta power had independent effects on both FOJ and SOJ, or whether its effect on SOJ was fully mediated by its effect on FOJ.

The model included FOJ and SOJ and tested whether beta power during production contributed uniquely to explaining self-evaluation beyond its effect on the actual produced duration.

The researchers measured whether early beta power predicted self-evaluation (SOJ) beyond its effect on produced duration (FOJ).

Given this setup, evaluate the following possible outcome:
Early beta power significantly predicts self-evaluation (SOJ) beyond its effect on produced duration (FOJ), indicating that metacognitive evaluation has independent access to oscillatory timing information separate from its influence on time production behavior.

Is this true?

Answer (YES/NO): NO